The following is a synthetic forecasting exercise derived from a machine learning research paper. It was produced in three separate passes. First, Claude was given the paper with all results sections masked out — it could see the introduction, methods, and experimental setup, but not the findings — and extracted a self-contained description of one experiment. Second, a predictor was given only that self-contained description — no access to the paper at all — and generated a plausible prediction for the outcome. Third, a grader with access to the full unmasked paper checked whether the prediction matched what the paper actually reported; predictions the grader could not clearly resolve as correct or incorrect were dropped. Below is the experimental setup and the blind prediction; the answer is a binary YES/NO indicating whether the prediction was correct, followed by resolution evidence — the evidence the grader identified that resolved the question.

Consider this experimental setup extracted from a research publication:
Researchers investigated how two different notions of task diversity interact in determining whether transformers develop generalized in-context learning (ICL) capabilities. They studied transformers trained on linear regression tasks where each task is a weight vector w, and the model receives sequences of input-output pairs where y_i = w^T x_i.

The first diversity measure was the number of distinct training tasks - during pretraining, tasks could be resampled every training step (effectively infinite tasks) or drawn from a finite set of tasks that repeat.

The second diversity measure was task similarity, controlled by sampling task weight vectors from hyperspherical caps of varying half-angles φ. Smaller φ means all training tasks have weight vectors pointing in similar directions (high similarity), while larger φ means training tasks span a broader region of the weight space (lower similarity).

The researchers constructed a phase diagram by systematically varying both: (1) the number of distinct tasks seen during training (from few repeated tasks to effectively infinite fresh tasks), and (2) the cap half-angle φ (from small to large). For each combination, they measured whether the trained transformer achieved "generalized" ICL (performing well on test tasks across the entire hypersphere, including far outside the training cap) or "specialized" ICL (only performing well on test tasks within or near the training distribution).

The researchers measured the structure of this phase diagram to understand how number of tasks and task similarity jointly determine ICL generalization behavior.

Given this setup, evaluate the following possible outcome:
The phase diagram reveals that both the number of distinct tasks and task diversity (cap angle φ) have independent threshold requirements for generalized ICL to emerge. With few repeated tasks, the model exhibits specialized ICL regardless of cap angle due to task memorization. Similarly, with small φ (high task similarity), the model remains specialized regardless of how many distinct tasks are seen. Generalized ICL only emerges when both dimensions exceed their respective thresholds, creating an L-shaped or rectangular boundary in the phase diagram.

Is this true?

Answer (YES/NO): NO